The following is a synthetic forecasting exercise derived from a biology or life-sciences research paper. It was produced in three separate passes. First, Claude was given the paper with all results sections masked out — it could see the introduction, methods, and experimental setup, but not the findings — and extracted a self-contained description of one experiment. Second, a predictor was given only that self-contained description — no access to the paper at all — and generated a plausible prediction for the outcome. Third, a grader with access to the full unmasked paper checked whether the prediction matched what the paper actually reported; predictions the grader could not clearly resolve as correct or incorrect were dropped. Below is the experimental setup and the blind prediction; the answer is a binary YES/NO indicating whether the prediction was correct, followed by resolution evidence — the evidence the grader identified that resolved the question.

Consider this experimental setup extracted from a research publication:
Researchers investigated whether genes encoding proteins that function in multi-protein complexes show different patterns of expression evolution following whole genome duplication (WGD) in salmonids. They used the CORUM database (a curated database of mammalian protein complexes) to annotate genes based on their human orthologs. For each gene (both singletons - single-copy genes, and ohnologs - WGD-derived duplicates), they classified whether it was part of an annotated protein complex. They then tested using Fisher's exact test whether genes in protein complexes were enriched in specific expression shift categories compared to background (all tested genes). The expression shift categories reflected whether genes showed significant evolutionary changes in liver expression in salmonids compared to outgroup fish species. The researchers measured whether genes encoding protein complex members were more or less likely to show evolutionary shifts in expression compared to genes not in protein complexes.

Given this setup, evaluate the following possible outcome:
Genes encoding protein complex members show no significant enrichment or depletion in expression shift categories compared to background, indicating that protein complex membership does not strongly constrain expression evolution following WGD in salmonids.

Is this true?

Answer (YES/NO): YES